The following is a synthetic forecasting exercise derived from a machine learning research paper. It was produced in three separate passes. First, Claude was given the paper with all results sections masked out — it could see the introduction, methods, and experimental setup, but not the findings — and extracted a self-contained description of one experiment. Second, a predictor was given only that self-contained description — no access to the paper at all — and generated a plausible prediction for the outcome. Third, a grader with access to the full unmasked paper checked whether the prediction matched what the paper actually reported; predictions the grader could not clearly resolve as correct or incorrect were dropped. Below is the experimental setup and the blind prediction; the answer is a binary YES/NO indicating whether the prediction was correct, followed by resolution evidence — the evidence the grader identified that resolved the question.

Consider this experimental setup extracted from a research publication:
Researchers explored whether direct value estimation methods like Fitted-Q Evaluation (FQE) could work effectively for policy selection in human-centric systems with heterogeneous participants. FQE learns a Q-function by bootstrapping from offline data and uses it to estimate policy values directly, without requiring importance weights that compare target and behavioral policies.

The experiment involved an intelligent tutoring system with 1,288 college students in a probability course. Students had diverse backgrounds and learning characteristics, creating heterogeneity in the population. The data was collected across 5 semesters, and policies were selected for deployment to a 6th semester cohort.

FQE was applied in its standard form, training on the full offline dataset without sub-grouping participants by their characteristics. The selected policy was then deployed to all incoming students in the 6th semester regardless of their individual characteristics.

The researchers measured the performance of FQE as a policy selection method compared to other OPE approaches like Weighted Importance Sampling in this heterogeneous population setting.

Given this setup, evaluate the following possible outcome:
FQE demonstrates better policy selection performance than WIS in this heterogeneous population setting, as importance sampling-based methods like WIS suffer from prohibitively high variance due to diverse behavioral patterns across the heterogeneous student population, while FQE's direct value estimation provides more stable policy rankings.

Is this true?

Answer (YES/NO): NO